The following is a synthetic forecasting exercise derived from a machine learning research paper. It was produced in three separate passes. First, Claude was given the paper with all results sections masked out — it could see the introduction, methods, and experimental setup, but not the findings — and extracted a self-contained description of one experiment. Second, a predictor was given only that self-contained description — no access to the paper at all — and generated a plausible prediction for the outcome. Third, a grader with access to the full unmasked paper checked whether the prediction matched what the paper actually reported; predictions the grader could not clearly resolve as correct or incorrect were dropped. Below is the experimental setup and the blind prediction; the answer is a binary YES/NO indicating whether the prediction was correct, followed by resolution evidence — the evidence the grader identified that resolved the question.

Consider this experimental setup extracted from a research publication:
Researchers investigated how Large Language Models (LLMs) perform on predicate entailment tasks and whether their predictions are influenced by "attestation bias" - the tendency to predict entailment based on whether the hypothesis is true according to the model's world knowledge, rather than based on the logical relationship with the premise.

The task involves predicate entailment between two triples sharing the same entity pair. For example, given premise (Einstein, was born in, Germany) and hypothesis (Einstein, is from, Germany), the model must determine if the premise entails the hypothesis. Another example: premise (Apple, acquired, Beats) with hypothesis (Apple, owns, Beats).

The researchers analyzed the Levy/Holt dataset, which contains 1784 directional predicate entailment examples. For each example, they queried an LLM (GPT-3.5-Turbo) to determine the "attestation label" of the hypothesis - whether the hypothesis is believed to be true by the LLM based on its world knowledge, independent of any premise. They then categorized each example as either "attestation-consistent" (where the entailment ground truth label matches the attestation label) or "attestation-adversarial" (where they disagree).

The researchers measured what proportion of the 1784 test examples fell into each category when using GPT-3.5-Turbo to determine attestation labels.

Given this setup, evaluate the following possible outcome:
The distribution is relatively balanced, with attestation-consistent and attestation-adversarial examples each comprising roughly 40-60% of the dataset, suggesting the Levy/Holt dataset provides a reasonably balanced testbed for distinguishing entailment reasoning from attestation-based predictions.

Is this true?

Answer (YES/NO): YES